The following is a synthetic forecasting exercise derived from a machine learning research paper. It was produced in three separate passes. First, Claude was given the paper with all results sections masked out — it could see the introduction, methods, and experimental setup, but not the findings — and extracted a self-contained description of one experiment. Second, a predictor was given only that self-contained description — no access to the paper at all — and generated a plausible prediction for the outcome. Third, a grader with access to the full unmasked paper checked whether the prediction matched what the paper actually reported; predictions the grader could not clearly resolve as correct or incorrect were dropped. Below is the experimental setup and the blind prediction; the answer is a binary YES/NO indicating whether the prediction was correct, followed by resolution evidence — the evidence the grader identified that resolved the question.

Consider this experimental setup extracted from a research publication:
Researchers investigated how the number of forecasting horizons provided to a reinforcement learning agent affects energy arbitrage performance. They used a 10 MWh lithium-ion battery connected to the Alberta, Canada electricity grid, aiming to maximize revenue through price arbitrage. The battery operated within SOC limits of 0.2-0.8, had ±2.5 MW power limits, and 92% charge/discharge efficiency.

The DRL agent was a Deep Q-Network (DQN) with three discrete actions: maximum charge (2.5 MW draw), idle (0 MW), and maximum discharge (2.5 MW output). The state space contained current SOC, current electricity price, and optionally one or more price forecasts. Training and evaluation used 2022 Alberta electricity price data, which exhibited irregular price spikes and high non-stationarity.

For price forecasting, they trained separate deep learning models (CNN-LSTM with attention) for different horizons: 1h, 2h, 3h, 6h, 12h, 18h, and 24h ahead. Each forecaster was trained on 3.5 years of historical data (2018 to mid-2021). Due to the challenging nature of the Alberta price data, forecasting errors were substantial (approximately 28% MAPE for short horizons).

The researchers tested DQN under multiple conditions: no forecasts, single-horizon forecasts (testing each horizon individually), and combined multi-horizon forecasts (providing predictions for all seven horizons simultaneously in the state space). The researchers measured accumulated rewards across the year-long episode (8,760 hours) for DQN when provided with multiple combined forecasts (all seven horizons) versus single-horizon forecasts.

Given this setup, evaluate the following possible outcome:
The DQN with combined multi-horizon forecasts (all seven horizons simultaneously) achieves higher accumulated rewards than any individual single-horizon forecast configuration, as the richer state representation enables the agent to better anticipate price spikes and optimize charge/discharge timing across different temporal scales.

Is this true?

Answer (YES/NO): YES